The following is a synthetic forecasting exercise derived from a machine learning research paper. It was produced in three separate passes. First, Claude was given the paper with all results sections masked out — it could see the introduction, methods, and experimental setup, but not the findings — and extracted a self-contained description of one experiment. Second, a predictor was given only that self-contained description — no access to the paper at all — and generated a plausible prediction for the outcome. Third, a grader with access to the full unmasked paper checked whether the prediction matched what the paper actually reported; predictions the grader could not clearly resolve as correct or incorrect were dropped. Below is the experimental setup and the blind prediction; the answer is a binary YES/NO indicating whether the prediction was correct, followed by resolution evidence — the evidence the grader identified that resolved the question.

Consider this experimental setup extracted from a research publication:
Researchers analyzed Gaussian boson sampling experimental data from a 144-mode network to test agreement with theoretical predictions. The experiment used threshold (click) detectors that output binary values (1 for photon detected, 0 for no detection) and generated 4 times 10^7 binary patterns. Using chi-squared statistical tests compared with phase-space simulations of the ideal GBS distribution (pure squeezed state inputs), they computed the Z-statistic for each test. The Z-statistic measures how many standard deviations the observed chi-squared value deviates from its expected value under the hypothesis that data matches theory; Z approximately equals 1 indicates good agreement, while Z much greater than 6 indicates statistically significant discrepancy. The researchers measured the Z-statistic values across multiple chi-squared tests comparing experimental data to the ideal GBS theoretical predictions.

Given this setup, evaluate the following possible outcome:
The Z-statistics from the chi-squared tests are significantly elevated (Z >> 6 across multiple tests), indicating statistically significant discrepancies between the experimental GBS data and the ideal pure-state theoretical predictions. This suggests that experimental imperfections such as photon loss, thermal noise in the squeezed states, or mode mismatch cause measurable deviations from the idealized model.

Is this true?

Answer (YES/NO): YES